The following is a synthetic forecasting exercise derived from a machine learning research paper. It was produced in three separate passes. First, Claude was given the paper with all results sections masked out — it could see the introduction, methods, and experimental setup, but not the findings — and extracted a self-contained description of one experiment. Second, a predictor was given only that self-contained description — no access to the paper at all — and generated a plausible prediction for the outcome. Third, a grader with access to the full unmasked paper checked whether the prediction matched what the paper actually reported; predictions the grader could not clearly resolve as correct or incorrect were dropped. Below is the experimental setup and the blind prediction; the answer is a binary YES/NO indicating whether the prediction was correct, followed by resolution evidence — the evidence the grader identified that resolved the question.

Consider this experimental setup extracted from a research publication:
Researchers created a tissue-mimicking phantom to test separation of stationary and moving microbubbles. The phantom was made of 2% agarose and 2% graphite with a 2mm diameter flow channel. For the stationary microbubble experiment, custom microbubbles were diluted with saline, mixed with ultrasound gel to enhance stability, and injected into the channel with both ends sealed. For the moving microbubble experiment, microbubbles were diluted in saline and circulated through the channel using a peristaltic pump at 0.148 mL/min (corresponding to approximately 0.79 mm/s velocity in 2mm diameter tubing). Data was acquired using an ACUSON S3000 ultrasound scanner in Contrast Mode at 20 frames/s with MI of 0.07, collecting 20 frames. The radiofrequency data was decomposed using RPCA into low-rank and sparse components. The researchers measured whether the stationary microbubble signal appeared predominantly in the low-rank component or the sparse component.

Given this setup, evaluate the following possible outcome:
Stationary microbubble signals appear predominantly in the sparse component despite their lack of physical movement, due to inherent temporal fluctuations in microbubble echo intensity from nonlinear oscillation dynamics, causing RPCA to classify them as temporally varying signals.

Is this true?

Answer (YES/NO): NO